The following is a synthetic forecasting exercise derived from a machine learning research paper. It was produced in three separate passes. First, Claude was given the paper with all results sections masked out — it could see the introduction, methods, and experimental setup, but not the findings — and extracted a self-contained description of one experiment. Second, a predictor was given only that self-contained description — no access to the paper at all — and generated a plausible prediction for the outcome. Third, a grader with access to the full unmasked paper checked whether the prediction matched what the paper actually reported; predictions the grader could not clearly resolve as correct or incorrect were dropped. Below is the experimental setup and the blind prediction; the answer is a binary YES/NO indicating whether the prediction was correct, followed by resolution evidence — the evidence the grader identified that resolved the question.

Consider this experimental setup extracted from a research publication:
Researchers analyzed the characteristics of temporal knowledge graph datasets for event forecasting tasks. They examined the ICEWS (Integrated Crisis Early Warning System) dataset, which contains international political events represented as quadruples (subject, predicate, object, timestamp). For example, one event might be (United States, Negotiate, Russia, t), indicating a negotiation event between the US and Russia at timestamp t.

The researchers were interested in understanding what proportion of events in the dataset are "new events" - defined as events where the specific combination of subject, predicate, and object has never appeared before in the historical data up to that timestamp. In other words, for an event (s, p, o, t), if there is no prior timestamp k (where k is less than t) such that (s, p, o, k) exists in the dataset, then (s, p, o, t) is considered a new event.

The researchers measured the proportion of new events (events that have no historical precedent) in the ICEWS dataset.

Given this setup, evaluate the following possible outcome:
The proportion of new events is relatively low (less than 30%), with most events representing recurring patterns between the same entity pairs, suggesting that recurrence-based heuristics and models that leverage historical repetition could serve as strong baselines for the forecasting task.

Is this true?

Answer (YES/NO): NO